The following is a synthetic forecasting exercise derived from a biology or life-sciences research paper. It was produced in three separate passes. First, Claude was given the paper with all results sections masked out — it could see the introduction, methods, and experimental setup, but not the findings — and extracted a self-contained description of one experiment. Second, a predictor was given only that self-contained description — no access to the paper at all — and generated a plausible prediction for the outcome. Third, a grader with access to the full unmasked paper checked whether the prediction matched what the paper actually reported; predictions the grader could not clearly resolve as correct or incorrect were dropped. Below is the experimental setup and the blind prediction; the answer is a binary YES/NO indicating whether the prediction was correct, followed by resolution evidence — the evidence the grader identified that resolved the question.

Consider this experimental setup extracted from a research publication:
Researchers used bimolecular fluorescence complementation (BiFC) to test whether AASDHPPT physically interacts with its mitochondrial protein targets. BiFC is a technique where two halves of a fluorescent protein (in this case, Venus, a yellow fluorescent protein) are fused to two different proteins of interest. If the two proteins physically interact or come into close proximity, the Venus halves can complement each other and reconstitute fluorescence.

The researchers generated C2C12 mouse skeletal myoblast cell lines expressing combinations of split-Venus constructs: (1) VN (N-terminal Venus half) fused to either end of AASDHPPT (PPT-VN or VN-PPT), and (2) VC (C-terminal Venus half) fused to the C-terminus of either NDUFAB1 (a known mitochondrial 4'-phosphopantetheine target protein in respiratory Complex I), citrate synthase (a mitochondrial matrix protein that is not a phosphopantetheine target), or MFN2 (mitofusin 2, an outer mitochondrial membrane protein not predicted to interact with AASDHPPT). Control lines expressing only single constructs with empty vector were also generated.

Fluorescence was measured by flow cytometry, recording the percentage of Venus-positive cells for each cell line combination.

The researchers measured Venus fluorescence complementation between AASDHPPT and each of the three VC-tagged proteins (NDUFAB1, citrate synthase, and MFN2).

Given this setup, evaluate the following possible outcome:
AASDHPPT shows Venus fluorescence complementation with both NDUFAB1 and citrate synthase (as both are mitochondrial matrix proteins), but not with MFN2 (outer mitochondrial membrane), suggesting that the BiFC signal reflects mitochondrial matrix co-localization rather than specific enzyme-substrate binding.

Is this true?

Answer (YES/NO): YES